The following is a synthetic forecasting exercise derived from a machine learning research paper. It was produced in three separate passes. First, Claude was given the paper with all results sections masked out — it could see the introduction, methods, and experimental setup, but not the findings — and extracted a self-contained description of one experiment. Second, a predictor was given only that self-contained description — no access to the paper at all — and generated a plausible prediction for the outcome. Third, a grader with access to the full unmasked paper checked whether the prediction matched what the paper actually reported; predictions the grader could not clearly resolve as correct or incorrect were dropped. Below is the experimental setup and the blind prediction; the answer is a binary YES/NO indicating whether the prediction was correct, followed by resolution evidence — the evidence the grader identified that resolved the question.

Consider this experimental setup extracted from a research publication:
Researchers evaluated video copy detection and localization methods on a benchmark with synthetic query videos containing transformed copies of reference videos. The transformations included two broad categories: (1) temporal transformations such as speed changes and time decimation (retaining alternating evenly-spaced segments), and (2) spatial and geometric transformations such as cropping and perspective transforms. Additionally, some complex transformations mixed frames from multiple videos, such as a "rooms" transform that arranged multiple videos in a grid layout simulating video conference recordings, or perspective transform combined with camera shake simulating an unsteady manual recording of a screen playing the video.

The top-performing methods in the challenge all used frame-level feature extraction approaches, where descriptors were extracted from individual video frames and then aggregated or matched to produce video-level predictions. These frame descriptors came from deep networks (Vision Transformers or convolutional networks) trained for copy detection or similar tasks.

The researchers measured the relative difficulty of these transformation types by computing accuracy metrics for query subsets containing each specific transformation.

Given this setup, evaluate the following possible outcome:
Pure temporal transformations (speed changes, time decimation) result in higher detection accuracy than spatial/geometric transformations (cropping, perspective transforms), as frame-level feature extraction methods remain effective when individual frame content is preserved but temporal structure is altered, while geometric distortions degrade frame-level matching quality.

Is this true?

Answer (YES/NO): YES